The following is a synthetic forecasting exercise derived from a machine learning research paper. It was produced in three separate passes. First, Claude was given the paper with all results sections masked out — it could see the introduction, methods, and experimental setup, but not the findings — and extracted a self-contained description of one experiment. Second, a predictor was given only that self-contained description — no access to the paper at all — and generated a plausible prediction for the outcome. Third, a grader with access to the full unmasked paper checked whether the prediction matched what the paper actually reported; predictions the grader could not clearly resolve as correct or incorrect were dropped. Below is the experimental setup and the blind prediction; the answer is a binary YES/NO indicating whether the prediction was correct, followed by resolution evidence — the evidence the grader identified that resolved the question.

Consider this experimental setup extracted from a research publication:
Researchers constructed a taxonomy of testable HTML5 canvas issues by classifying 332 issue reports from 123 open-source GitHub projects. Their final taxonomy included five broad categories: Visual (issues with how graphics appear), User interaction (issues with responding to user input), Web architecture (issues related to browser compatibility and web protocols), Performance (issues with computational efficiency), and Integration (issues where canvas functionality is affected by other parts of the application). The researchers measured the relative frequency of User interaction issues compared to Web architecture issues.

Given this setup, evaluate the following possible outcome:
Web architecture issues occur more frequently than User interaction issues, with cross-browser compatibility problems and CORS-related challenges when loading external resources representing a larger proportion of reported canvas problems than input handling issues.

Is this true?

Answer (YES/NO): YES